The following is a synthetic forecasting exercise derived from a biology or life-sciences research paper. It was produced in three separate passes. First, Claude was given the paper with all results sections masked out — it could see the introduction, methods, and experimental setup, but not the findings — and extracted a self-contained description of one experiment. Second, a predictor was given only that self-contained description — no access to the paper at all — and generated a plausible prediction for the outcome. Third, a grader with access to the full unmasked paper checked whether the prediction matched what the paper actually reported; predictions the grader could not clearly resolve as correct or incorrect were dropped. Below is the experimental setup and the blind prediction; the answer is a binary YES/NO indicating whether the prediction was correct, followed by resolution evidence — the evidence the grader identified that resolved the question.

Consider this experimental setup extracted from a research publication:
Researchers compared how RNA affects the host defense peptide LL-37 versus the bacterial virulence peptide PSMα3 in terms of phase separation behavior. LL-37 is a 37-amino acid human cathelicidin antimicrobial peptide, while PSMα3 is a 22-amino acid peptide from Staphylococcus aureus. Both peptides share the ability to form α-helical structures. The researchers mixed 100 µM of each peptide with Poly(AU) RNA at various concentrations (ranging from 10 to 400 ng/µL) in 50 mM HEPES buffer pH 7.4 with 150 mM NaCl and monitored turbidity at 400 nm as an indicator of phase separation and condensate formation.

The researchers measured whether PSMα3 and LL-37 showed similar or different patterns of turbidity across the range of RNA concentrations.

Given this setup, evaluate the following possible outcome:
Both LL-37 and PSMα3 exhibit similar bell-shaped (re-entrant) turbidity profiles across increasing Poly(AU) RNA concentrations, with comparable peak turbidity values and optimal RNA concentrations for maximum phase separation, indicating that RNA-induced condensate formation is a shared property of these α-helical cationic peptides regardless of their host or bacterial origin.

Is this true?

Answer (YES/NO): NO